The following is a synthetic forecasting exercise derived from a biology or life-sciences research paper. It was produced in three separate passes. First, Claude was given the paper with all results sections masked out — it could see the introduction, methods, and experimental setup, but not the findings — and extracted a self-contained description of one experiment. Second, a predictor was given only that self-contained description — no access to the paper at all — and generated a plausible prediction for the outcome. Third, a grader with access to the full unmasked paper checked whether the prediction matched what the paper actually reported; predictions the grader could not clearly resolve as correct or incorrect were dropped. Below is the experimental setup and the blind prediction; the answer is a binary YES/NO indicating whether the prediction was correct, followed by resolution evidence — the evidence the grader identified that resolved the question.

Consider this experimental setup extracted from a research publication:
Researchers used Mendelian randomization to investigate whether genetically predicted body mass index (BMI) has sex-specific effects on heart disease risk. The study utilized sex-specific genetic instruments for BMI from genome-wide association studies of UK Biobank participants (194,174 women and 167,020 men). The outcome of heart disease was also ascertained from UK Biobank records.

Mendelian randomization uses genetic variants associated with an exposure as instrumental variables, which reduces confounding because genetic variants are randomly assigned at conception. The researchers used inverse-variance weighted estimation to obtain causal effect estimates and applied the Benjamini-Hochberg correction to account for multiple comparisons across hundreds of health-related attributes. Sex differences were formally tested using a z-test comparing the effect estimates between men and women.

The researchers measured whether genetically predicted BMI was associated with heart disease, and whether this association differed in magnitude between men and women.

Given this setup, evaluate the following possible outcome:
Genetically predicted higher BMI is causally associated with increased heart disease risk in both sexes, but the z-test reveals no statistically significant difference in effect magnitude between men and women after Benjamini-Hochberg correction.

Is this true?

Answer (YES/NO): NO